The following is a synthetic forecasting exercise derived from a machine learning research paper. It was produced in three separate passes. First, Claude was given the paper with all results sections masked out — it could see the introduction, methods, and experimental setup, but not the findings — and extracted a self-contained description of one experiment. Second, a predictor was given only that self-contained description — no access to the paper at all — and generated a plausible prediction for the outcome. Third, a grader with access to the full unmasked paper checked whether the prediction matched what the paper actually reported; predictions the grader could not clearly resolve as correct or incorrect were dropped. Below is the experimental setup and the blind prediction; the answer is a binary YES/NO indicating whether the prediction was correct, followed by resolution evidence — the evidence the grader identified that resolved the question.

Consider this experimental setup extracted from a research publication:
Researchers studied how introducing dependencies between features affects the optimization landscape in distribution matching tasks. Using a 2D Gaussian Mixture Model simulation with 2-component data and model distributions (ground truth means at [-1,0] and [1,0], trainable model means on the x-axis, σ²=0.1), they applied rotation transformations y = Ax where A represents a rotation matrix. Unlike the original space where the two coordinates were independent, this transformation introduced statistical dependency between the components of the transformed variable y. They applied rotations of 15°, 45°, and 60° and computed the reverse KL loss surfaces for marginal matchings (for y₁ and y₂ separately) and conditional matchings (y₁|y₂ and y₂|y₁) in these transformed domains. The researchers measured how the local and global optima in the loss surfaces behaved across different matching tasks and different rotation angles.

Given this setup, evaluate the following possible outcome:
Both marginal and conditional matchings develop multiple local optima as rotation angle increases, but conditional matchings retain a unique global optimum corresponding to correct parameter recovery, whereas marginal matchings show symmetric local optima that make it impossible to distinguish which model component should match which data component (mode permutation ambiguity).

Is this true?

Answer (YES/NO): NO